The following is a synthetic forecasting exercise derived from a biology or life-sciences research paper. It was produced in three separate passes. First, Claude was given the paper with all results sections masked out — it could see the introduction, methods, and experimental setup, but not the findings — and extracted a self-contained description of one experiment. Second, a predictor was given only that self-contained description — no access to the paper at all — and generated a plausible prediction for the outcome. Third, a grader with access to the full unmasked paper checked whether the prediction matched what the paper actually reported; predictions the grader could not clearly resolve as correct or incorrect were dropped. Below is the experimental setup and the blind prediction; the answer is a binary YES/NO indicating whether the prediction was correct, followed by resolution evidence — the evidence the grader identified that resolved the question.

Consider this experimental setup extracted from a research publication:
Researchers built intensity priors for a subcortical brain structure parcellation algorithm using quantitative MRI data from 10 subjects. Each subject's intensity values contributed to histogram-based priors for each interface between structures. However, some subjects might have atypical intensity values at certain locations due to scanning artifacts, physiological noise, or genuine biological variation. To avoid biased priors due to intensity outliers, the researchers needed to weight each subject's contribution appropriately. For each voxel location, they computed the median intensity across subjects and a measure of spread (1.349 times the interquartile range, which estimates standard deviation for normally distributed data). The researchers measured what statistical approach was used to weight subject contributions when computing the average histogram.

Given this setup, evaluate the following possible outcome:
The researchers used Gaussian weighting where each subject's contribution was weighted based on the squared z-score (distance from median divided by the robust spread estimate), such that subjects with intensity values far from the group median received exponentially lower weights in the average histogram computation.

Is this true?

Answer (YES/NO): YES